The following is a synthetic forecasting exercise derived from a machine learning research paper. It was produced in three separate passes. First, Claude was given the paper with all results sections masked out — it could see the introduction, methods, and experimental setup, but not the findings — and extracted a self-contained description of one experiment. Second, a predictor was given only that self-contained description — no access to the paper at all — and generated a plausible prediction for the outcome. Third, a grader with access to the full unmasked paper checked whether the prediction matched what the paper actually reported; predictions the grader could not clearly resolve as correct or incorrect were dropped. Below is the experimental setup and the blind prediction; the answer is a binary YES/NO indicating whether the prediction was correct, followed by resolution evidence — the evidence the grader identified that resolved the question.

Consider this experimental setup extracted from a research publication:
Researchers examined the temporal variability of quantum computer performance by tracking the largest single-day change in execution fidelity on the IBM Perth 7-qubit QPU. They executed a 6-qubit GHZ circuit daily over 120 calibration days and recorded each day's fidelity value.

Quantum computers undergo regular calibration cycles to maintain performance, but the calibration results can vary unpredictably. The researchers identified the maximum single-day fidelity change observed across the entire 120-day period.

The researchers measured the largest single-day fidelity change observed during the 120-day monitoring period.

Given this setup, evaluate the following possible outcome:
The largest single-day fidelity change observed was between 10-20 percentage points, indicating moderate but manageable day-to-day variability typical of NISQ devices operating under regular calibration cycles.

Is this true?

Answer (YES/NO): NO